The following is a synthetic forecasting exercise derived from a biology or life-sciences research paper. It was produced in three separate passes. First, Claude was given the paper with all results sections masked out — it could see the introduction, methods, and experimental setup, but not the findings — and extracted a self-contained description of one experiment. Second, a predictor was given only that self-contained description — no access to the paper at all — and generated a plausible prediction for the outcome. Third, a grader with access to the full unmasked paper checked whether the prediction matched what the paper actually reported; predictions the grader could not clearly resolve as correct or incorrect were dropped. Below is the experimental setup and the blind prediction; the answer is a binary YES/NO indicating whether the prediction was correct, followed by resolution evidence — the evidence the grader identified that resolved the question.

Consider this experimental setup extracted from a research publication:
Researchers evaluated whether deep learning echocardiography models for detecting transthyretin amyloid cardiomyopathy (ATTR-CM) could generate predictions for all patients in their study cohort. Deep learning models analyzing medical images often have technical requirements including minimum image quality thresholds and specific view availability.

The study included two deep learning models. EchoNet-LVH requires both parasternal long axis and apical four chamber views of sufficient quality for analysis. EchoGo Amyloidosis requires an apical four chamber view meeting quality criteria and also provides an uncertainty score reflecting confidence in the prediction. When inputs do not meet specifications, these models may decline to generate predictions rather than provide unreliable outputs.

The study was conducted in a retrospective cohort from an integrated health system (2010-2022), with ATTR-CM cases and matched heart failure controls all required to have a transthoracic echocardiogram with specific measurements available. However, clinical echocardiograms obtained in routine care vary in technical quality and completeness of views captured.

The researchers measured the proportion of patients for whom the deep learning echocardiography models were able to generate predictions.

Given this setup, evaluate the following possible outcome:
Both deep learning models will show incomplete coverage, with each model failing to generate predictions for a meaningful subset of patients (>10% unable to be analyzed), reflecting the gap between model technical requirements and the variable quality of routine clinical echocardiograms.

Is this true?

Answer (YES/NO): YES